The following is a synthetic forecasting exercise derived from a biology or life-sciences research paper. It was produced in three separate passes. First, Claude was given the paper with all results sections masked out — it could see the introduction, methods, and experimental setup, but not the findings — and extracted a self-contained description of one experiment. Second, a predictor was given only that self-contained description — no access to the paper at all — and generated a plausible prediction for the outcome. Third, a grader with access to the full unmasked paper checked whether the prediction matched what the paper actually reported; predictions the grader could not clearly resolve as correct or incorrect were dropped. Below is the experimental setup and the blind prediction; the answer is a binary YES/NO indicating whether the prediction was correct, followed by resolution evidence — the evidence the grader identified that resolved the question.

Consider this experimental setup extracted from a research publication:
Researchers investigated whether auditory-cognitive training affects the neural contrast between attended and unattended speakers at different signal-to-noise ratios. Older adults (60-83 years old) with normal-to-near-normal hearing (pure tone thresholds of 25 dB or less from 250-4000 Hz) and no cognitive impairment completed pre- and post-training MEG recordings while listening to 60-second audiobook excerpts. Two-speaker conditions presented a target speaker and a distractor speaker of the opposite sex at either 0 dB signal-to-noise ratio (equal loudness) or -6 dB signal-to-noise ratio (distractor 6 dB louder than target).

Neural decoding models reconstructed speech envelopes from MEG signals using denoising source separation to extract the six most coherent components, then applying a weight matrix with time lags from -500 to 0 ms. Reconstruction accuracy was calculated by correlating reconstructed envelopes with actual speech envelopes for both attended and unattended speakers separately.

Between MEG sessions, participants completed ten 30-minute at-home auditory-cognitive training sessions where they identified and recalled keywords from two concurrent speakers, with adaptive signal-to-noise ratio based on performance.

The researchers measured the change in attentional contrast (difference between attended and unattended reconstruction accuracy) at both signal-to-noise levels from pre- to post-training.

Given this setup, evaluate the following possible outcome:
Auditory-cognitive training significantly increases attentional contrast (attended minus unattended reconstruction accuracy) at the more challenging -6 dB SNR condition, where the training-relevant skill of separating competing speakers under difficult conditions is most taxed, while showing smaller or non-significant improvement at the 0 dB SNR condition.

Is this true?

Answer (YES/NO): NO